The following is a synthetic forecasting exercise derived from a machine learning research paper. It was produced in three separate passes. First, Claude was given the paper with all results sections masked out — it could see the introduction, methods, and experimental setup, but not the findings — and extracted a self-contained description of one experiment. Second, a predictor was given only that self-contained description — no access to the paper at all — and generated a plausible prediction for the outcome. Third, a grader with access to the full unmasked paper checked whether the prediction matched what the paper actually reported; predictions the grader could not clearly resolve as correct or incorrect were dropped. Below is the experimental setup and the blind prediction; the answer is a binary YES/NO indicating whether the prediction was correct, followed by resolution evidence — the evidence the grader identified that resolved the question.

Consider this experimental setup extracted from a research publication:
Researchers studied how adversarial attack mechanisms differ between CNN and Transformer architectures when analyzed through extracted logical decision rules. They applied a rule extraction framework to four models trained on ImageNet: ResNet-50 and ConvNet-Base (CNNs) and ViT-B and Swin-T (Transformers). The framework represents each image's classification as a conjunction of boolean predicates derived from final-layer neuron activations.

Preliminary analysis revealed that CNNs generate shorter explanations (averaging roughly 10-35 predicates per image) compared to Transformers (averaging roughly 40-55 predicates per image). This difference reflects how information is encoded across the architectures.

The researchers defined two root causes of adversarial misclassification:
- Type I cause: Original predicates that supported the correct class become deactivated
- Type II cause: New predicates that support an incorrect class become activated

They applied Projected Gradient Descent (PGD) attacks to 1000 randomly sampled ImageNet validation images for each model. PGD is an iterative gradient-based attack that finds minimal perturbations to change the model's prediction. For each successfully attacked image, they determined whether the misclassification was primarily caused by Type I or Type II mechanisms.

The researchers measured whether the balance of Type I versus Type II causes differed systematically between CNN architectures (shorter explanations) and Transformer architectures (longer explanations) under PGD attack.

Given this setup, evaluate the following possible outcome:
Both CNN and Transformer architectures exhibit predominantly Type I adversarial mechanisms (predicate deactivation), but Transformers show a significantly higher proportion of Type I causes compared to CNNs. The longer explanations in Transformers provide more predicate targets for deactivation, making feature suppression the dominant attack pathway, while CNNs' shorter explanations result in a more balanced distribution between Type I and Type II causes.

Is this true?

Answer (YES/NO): NO